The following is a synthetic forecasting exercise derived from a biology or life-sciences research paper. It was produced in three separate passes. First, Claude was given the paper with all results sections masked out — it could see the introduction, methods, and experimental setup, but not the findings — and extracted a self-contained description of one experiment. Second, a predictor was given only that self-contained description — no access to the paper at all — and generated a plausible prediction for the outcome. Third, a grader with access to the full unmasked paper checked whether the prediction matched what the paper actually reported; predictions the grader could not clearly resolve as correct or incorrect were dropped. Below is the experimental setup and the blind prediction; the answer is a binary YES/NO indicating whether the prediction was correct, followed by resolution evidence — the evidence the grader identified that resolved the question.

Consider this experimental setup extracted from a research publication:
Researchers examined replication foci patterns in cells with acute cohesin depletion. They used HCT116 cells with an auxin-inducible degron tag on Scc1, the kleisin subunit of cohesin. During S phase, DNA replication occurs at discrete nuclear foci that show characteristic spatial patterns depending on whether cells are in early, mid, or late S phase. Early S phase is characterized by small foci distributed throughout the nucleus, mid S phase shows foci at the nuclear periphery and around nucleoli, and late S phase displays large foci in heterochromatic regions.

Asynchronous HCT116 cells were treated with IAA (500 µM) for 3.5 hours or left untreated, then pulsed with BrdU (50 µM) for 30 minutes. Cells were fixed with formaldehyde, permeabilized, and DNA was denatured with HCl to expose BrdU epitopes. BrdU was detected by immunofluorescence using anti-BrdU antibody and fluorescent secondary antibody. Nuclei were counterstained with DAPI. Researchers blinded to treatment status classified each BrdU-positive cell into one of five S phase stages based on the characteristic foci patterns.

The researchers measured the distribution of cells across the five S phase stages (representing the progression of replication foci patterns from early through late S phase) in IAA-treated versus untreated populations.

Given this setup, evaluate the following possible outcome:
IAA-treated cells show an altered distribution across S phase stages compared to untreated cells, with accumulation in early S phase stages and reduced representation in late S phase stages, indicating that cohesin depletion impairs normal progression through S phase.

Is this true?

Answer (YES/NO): NO